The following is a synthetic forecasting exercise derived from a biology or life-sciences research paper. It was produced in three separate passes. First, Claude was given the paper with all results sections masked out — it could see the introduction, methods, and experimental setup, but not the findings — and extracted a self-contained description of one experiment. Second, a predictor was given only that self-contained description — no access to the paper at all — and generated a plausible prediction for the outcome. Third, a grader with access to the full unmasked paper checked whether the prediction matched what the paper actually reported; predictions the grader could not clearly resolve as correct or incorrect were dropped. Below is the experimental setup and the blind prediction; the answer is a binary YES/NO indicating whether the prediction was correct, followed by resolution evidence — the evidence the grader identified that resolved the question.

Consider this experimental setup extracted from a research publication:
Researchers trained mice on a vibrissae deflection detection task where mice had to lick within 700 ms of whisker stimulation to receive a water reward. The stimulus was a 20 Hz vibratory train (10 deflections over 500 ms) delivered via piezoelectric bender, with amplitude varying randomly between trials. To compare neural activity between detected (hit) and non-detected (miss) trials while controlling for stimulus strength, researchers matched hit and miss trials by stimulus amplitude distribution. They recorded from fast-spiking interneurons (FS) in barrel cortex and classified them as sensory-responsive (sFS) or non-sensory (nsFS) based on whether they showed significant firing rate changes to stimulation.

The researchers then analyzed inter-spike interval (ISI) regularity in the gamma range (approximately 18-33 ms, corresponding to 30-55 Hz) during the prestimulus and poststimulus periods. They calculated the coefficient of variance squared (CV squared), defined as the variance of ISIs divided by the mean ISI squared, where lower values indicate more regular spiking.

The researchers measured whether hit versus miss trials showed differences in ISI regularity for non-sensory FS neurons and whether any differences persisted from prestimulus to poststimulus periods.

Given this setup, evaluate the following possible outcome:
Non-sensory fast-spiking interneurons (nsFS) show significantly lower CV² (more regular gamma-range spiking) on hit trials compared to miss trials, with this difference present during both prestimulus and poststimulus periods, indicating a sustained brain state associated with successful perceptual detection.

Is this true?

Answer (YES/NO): YES